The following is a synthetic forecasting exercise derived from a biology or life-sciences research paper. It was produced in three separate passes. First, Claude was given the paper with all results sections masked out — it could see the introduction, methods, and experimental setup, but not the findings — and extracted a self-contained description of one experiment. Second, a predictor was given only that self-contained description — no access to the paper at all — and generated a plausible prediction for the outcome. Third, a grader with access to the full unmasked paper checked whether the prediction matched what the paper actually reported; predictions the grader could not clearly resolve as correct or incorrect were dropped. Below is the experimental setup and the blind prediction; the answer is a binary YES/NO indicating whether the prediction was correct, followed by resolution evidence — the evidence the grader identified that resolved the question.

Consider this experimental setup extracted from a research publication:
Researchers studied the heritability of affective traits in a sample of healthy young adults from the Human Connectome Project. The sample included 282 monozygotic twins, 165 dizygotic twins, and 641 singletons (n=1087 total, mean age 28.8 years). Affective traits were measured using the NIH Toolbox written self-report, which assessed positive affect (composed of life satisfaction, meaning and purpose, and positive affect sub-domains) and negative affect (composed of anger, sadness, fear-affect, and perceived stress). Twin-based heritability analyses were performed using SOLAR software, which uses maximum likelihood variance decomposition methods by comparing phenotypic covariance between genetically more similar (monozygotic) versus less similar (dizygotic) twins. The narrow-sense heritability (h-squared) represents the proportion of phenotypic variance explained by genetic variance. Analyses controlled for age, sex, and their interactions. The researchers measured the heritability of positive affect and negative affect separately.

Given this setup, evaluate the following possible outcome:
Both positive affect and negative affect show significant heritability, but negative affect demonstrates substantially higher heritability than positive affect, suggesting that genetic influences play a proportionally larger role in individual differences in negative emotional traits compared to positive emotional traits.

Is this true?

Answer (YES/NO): NO